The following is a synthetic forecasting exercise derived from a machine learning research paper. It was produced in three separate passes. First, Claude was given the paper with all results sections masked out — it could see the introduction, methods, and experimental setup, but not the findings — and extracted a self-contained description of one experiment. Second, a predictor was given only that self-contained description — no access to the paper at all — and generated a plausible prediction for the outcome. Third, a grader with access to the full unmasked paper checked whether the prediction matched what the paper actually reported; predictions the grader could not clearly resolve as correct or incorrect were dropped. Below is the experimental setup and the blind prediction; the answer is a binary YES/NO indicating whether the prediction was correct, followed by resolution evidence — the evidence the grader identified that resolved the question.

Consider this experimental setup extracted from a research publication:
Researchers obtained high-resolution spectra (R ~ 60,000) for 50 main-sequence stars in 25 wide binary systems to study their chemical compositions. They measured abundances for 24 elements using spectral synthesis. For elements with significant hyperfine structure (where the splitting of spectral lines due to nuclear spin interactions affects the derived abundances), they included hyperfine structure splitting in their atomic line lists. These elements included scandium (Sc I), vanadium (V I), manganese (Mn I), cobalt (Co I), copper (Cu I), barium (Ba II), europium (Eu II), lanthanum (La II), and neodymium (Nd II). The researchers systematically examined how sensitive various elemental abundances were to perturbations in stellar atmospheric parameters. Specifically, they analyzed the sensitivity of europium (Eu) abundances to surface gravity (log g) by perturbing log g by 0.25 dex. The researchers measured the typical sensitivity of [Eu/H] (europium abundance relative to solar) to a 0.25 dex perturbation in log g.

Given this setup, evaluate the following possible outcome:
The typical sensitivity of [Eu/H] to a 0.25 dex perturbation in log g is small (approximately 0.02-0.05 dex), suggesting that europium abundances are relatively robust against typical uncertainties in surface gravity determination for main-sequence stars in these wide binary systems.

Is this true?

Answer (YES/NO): NO